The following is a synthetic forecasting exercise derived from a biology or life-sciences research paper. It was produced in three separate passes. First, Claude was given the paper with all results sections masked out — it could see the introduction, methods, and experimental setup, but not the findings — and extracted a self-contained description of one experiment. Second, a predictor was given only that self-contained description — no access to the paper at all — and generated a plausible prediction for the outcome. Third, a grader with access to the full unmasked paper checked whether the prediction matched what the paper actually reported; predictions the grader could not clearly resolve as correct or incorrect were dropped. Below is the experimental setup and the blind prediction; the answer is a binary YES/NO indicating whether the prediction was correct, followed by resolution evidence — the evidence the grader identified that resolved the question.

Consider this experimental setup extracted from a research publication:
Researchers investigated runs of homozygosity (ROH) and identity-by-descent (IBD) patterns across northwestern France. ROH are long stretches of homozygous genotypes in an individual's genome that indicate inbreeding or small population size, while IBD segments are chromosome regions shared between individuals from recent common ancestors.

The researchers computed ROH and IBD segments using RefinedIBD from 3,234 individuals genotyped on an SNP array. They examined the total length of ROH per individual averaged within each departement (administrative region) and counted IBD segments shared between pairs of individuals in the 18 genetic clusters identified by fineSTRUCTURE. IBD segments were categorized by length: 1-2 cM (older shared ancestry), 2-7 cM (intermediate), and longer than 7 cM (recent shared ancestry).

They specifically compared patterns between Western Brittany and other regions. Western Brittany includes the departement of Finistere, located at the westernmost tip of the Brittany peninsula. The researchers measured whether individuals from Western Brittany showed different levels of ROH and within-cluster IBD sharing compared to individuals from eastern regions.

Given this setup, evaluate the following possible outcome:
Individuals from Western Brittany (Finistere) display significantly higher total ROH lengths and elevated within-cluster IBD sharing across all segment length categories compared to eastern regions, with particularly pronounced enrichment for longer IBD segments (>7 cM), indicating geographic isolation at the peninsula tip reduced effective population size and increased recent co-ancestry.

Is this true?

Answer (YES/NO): NO